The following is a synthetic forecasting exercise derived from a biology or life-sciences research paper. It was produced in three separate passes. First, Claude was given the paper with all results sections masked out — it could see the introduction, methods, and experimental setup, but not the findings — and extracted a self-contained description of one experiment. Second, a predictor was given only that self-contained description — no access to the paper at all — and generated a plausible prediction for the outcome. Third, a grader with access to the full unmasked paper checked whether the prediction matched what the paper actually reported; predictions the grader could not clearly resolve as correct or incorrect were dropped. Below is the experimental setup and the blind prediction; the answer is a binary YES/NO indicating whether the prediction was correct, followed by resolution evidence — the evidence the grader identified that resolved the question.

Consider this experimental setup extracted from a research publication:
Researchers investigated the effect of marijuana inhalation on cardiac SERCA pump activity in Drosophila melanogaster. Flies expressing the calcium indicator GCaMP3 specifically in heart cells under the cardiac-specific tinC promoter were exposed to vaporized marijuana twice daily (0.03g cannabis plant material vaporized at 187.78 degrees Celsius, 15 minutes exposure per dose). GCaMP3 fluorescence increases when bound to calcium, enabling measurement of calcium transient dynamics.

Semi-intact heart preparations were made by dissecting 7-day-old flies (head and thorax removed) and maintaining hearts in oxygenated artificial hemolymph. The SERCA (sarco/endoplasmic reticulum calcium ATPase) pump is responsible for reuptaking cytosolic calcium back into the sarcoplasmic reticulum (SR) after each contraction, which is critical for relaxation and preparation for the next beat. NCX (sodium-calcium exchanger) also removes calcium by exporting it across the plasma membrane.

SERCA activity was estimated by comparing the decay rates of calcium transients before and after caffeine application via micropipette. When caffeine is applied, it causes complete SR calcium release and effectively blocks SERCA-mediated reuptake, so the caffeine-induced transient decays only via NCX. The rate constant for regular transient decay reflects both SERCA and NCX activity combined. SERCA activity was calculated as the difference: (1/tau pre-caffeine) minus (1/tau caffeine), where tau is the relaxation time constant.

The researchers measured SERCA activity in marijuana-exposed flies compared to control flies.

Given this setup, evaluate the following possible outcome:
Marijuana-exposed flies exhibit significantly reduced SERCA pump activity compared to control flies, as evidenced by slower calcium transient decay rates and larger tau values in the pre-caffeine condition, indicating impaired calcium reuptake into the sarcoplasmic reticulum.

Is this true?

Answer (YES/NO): NO